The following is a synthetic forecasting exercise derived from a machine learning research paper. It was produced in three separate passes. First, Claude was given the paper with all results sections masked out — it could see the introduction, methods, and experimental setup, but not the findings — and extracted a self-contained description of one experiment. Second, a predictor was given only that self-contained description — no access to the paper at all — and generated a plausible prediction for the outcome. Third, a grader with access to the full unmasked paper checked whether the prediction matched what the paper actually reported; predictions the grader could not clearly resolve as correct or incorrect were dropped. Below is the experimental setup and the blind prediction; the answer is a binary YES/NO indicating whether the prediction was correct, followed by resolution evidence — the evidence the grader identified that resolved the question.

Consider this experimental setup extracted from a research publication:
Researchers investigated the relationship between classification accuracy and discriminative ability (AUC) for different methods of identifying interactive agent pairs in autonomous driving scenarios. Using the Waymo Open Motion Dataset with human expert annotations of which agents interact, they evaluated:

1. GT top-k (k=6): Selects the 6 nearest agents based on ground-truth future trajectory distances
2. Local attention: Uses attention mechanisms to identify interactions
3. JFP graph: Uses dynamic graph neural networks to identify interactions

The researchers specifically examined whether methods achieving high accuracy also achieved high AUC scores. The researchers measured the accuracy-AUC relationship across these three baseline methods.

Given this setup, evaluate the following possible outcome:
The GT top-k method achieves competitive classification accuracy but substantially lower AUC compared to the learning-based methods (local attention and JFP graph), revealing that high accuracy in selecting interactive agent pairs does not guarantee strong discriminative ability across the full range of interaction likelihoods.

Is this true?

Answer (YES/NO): NO